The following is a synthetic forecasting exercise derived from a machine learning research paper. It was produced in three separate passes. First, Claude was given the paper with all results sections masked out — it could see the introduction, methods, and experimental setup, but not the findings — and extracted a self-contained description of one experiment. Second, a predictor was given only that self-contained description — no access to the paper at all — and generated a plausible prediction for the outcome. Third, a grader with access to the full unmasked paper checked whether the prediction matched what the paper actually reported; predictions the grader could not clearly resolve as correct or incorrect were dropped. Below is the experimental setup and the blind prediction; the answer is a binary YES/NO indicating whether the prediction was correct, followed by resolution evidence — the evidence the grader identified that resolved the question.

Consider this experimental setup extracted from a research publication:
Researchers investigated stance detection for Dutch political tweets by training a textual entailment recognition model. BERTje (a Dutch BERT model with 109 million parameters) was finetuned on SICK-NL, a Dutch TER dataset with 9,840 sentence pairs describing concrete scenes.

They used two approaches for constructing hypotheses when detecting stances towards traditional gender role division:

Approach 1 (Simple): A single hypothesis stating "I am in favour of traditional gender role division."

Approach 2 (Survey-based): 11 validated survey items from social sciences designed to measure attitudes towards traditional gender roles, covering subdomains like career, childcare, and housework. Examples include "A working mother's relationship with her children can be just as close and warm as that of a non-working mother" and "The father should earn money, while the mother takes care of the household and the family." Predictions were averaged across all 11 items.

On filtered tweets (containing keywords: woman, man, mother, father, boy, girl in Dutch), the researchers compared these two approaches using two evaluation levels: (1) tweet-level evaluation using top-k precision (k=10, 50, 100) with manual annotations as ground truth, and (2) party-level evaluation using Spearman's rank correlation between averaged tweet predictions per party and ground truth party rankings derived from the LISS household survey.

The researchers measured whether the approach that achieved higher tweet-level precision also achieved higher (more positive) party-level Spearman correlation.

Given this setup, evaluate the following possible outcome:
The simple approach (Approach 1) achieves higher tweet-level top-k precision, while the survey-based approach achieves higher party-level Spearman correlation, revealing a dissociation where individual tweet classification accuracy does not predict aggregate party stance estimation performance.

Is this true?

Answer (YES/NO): NO